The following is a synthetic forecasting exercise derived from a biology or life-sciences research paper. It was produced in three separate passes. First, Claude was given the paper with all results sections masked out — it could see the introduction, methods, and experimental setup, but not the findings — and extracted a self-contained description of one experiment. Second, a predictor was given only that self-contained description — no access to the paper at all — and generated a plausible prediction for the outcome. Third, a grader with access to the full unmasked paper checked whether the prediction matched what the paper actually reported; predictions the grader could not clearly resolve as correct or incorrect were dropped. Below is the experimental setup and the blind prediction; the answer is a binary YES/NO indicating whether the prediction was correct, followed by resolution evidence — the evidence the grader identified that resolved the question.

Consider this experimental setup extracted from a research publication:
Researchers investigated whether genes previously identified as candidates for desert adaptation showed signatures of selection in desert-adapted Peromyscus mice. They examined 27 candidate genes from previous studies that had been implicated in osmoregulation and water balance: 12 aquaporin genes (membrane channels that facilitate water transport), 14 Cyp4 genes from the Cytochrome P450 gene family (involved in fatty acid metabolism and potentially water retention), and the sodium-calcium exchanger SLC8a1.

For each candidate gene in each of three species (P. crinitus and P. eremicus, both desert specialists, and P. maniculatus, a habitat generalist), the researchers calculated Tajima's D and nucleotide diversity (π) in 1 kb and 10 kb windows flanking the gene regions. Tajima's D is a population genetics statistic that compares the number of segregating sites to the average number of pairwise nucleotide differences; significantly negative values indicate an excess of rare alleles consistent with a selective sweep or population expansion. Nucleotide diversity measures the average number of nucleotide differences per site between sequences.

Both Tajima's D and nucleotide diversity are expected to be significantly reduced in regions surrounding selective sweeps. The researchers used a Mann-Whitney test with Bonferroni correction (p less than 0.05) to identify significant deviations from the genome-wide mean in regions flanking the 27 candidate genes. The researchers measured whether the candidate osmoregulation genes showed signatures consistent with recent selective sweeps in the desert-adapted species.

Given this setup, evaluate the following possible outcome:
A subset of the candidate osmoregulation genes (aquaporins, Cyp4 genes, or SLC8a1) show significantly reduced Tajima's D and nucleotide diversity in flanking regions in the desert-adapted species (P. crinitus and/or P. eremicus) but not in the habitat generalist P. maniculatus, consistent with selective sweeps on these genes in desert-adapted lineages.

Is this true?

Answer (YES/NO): NO